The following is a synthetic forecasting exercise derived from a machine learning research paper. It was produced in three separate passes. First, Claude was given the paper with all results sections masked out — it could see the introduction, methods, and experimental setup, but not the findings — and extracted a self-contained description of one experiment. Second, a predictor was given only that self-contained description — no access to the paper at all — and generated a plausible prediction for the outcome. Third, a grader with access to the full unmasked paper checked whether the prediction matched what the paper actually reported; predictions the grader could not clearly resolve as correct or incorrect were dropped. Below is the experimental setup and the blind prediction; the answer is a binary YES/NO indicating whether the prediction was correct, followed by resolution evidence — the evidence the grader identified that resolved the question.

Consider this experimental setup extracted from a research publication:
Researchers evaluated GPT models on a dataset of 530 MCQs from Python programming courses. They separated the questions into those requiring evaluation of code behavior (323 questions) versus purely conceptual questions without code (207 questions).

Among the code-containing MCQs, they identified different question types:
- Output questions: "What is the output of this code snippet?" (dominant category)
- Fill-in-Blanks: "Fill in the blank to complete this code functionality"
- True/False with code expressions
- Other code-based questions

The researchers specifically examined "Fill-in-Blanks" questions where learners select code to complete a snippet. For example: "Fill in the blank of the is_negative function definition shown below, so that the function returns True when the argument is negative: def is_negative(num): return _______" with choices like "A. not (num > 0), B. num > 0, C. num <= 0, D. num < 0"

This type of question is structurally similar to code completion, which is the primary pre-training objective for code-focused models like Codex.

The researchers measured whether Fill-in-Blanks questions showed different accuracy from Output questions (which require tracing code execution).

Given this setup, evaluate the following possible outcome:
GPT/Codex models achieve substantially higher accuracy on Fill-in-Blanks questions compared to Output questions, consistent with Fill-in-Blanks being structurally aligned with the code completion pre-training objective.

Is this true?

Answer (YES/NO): YES